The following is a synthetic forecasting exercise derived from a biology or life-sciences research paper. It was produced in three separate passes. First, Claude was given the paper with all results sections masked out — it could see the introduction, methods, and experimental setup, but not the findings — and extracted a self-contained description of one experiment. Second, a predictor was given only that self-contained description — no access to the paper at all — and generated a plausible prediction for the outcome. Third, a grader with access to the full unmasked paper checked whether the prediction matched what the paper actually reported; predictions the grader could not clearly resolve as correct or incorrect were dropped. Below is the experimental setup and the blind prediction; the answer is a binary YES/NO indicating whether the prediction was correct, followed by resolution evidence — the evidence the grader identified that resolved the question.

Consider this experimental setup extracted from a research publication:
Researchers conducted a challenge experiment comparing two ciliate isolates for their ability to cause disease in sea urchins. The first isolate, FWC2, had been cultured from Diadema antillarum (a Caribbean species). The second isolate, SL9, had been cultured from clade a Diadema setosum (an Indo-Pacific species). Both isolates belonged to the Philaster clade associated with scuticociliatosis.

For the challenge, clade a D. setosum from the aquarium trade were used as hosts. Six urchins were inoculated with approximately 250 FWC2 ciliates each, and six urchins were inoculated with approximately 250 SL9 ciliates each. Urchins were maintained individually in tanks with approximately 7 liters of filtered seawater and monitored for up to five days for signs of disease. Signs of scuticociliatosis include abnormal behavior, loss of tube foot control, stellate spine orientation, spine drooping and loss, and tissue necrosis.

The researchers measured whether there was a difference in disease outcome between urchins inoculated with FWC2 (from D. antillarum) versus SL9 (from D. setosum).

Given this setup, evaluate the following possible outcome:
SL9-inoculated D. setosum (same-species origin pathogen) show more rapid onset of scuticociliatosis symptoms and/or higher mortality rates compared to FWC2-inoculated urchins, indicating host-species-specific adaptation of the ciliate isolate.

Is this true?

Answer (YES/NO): NO